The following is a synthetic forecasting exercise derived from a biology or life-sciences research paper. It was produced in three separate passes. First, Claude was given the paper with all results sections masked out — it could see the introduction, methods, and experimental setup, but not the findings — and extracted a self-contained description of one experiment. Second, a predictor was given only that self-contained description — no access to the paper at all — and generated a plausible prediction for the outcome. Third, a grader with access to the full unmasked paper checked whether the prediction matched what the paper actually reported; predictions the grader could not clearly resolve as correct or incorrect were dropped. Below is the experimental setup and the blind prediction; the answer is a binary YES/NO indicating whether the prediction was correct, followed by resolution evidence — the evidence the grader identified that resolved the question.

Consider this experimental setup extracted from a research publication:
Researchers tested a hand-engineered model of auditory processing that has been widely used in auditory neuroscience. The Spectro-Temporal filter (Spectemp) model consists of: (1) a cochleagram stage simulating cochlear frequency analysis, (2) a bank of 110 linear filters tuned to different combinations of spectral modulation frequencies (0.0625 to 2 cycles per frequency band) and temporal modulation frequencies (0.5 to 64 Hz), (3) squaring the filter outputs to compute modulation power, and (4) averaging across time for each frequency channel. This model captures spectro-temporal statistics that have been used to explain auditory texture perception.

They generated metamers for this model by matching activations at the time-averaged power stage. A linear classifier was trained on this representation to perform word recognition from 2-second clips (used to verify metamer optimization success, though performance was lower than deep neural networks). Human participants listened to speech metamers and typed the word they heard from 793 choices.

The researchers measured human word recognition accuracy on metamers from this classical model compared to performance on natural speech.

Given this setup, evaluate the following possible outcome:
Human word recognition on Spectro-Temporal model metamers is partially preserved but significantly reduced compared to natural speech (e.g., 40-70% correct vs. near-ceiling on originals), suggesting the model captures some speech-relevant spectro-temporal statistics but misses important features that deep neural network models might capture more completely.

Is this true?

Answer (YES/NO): NO